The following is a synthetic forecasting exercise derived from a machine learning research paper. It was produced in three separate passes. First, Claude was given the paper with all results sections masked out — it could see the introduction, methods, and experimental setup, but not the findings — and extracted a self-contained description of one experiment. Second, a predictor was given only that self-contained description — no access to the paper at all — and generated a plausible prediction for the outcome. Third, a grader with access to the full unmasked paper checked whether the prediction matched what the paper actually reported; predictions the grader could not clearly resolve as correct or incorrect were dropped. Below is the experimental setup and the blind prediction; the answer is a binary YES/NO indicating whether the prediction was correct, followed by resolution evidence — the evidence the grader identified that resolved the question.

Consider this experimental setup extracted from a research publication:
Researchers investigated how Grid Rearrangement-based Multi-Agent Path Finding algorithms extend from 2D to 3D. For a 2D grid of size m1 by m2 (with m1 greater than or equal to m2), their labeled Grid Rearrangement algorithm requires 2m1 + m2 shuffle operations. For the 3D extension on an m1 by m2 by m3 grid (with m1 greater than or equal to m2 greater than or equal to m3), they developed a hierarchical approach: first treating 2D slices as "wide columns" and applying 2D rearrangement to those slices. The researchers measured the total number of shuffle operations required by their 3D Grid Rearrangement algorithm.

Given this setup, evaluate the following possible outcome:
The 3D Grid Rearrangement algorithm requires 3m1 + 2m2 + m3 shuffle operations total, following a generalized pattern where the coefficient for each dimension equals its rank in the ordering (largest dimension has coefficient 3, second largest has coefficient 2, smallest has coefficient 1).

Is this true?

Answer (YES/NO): NO